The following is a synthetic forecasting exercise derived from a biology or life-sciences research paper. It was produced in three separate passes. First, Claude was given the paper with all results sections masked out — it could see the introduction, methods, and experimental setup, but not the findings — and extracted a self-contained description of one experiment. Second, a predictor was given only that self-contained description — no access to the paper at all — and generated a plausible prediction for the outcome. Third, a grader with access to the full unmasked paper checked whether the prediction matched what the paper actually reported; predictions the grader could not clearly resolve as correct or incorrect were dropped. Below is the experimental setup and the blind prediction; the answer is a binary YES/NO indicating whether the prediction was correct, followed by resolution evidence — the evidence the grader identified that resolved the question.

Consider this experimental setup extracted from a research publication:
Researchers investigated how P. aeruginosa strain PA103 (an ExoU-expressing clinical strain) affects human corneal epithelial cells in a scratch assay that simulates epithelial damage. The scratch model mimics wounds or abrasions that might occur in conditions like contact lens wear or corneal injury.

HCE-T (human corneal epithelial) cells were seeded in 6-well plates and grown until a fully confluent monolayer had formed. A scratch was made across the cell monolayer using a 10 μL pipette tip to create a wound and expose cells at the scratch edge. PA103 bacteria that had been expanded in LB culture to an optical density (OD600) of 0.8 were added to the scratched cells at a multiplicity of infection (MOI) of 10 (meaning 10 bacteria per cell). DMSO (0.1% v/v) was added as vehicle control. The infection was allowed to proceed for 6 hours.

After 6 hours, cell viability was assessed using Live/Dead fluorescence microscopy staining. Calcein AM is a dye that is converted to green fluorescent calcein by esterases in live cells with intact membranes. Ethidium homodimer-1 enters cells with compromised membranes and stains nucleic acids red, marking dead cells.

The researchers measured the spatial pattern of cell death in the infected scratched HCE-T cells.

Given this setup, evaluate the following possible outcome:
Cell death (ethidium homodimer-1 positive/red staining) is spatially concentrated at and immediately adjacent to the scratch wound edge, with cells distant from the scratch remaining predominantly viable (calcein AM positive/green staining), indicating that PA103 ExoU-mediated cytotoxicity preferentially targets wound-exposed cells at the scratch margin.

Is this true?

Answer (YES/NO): YES